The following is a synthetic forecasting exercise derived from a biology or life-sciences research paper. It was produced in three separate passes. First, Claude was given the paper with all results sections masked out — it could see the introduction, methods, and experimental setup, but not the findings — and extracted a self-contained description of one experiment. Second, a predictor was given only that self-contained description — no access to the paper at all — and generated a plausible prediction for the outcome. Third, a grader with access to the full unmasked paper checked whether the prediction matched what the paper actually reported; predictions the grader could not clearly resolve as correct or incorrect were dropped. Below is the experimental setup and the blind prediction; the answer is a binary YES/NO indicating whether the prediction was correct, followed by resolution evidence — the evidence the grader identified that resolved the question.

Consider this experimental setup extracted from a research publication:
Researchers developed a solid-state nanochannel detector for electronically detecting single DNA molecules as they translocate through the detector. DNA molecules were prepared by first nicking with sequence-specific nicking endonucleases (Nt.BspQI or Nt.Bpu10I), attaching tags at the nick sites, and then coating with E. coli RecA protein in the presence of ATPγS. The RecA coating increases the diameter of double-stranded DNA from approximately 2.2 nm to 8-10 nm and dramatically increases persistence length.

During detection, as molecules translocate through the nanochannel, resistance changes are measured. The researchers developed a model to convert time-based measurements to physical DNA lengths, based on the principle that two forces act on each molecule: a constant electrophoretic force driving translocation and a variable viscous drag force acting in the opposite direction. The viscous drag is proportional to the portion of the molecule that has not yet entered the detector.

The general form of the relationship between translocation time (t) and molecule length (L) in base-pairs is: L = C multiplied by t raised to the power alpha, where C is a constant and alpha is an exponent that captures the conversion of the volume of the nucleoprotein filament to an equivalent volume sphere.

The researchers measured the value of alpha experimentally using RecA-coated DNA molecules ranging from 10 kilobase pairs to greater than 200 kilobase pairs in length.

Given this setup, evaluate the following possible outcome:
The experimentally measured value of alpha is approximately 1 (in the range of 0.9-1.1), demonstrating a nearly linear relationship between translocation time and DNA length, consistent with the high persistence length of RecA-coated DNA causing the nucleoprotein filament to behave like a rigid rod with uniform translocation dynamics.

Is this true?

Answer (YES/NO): NO